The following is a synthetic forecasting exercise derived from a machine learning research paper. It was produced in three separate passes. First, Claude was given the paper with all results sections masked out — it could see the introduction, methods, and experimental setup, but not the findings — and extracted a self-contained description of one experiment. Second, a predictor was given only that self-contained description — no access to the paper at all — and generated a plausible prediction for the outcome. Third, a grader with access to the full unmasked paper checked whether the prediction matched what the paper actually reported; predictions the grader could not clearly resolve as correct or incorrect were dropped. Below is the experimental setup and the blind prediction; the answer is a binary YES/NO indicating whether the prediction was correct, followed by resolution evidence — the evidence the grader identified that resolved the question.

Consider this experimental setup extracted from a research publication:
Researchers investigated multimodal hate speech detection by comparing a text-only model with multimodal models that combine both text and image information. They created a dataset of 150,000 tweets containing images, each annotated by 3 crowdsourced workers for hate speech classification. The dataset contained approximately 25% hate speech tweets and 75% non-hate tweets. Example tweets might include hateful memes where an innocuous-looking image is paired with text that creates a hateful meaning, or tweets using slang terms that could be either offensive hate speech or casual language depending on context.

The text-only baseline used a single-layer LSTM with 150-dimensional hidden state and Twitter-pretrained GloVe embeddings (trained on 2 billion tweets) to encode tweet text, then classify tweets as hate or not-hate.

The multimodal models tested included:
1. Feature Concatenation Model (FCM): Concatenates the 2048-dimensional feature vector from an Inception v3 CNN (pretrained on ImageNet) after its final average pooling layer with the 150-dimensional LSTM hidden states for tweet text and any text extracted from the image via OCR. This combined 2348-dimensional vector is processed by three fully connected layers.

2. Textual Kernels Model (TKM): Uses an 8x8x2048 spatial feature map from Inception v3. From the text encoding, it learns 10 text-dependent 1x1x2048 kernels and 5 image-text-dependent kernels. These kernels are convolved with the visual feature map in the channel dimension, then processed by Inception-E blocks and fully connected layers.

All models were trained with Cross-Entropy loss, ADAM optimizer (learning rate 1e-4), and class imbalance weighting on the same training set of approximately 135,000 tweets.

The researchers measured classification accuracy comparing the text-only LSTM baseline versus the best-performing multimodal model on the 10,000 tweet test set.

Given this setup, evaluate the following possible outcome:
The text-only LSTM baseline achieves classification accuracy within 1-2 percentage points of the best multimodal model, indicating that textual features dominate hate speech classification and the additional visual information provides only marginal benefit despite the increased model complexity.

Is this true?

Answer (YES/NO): YES